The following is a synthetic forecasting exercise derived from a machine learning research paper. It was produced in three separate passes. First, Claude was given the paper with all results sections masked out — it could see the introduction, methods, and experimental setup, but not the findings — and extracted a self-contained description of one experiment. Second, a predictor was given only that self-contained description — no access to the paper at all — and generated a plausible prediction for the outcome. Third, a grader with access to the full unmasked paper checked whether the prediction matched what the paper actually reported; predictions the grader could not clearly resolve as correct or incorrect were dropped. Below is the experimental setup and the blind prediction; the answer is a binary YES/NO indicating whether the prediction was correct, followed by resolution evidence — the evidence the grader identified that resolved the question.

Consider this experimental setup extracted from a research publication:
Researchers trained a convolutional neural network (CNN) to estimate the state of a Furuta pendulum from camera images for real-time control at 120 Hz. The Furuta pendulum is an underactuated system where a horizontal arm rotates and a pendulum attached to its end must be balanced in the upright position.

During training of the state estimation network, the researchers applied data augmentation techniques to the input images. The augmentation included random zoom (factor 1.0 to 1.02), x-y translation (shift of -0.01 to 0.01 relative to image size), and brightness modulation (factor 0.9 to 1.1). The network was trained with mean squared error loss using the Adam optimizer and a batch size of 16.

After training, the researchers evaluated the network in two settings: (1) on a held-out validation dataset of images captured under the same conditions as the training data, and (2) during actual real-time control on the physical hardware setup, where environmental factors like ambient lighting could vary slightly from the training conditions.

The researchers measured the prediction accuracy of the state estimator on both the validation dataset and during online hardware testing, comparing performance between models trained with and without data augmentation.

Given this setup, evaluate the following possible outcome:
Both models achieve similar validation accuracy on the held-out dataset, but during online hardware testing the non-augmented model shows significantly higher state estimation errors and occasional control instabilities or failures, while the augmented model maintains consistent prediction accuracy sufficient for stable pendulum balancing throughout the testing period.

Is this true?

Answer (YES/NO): NO